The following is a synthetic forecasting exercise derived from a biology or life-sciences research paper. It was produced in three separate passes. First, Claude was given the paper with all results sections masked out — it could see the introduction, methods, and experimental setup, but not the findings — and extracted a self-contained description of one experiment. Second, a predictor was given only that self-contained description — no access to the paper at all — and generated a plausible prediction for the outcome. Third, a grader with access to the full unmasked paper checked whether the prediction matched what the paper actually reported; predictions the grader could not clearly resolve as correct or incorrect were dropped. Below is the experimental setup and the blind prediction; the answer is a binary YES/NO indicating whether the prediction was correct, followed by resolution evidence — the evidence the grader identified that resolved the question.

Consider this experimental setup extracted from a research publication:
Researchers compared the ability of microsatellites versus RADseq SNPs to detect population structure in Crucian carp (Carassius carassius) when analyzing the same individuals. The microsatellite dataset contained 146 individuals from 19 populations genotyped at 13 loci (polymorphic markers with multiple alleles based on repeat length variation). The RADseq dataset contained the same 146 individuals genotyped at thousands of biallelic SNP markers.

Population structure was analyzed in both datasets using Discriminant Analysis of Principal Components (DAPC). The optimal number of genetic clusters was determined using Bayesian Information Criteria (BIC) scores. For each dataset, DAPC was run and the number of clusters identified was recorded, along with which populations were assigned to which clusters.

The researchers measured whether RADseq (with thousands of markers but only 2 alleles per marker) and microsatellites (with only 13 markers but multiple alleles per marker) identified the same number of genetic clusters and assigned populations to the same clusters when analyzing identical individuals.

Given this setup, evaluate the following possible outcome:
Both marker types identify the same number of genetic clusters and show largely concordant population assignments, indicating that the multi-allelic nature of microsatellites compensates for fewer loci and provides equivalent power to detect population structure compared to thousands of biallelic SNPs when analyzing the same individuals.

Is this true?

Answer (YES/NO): NO